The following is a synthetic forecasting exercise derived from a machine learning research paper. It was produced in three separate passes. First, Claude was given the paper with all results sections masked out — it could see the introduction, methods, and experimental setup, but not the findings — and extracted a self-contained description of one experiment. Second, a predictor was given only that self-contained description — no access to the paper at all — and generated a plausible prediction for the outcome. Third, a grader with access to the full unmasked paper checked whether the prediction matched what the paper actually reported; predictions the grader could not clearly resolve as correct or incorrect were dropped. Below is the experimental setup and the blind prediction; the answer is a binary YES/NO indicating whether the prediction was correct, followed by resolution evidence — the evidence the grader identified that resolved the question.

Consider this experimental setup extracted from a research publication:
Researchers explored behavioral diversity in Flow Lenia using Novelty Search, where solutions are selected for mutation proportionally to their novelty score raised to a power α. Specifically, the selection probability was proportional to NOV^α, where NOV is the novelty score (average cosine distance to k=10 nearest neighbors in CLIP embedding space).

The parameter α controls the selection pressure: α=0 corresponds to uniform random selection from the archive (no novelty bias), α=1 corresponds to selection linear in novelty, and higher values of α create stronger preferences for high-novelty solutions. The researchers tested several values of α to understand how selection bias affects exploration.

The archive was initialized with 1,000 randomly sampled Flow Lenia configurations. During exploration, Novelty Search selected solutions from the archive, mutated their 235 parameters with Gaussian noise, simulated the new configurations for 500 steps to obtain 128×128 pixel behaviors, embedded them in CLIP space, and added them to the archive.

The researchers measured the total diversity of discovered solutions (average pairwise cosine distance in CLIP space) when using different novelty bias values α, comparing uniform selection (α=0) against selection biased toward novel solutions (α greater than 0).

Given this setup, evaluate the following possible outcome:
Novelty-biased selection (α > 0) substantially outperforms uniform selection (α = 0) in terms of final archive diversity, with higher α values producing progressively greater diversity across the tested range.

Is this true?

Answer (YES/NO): NO